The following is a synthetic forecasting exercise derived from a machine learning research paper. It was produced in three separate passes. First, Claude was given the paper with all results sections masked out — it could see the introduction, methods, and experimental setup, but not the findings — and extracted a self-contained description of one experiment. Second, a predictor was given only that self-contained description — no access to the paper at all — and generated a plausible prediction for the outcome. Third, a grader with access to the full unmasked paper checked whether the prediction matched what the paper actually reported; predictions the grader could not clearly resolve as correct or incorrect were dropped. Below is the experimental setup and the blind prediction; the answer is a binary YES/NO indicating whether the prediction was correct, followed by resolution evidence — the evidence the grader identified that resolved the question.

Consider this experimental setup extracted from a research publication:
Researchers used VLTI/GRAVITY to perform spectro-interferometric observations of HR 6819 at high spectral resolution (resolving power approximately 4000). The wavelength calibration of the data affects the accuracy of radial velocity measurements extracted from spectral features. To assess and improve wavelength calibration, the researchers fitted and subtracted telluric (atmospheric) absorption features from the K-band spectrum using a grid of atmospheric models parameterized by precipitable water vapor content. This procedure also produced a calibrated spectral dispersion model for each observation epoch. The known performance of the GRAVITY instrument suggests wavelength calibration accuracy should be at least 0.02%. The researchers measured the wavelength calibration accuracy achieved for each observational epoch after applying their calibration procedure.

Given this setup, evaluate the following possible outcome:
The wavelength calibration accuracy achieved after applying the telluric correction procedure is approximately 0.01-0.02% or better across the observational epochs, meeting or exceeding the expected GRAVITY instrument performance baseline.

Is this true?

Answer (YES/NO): YES